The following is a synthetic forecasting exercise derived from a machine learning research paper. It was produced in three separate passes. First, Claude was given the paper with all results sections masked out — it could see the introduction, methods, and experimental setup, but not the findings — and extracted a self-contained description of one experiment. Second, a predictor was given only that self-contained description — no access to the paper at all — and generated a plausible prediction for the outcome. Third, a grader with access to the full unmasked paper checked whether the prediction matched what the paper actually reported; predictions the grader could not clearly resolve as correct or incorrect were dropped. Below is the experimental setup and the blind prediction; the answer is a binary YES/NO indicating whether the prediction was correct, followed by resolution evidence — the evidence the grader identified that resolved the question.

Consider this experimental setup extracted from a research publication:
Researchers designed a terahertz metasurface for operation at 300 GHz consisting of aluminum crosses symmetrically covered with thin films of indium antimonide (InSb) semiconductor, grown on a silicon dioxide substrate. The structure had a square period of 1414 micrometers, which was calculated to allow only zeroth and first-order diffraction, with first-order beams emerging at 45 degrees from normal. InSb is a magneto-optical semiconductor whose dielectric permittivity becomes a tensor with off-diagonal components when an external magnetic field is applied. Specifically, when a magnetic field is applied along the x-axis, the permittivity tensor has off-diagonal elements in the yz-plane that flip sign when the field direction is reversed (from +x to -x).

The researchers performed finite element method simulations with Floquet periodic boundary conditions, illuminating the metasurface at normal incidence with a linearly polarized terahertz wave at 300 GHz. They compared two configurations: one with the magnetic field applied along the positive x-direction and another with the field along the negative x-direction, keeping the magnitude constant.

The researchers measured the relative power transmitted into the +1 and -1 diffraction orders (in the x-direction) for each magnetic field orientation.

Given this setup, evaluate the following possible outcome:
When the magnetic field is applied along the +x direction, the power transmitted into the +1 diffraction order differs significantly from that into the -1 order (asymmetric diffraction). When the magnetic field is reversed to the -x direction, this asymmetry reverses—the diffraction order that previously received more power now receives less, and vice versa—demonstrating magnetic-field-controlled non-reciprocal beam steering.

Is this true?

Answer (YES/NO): YES